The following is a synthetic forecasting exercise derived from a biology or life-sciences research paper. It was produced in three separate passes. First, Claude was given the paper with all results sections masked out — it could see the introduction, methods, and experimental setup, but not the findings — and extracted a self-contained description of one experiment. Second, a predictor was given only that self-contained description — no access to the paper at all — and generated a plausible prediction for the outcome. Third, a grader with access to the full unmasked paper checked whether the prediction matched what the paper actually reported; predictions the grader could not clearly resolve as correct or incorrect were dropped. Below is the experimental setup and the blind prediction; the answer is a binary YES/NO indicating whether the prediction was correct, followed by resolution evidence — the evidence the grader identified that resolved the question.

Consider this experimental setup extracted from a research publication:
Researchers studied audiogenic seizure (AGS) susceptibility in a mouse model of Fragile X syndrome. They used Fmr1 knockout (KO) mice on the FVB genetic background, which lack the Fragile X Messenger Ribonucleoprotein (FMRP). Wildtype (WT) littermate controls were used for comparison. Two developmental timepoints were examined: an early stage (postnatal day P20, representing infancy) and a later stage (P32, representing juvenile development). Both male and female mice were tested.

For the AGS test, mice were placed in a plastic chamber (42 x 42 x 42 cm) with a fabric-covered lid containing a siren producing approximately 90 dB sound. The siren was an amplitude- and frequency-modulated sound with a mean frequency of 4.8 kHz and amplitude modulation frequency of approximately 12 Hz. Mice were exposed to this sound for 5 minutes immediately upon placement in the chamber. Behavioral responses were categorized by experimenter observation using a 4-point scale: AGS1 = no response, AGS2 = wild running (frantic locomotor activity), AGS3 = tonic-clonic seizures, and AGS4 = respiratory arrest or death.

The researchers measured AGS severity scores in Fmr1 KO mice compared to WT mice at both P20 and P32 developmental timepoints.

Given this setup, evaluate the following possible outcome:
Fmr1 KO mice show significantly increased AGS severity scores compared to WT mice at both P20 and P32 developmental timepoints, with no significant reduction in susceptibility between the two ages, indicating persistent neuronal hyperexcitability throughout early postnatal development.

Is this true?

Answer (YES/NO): NO